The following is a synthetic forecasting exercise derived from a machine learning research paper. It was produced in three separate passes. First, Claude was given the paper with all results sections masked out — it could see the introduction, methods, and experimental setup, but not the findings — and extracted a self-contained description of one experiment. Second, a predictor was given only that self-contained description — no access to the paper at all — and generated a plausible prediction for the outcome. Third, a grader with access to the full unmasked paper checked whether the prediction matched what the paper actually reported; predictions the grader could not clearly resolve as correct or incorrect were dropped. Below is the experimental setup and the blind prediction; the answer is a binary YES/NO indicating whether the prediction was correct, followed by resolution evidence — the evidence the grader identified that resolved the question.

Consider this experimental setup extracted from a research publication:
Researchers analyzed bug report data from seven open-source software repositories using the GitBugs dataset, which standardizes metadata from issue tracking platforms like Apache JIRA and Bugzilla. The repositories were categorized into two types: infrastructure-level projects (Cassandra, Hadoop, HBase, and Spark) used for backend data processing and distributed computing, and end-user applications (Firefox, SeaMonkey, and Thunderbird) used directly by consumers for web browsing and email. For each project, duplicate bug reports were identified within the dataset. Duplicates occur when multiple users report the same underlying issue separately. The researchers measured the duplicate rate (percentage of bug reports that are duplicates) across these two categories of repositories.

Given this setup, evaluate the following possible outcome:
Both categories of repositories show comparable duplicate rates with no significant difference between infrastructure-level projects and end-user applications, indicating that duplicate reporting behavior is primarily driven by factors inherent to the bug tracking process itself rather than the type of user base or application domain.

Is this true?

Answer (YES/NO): NO